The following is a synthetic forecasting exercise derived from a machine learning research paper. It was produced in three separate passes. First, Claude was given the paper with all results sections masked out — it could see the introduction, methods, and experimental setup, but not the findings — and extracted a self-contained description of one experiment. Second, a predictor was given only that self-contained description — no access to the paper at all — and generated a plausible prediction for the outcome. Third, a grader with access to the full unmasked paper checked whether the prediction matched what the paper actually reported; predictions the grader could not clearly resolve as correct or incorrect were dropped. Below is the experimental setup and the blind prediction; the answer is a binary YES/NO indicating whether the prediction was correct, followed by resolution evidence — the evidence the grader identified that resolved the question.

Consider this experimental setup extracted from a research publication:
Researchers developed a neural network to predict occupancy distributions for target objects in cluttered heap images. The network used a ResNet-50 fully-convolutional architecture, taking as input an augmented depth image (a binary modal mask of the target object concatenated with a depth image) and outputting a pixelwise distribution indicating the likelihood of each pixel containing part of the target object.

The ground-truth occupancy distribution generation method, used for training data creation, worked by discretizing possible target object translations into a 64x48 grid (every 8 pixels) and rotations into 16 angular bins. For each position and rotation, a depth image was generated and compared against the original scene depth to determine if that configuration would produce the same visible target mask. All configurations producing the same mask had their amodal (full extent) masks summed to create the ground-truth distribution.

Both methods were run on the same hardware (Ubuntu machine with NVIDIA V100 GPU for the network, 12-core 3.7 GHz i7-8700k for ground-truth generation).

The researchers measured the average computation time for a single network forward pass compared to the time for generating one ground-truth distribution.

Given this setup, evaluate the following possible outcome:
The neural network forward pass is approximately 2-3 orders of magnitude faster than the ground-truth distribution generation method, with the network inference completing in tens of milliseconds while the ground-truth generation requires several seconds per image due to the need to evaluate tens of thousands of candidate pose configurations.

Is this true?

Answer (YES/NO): NO